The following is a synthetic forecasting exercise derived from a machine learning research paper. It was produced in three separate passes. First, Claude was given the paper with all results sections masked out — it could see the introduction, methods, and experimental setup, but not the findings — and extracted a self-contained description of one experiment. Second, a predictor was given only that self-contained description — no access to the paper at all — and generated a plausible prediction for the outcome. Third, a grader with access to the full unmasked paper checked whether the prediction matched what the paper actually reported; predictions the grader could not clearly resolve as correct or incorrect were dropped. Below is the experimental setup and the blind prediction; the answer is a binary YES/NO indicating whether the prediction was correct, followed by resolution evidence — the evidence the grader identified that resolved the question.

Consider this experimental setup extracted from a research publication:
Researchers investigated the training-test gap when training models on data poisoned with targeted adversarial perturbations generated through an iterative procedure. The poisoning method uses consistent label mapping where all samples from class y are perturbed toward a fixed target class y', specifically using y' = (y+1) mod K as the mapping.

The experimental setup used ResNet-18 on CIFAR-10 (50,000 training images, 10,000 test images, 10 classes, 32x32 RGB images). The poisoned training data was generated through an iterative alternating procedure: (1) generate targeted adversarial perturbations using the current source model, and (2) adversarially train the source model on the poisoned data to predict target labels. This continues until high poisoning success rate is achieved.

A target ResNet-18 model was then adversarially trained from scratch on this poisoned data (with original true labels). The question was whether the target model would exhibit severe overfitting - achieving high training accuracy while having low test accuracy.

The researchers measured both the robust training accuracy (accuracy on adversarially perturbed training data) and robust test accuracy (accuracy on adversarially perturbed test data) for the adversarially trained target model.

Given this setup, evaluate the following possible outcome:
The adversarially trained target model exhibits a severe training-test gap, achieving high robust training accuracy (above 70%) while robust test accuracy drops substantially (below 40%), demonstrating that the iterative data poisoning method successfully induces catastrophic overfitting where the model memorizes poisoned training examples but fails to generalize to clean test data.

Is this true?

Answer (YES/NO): YES